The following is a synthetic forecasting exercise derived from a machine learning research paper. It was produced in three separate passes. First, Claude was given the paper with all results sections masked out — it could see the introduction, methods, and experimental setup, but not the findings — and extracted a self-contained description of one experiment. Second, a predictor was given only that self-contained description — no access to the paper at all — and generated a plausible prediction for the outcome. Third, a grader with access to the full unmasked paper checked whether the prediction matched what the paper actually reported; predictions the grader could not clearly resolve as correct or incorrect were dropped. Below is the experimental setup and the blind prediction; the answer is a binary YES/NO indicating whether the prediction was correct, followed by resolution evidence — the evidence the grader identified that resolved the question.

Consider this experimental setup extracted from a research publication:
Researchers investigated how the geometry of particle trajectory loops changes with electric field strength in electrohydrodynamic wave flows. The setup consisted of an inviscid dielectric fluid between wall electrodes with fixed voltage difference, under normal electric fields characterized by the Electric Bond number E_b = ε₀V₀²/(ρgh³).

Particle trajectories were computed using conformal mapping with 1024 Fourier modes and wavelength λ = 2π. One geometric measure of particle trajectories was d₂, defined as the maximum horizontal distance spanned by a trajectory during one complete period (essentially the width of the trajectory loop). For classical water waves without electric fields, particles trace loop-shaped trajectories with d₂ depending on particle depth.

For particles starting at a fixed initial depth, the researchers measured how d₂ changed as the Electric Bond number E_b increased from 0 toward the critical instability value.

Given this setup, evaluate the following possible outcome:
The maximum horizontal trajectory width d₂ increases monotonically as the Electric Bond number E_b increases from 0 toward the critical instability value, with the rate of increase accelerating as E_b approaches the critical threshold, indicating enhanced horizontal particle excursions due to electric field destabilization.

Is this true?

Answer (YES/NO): NO